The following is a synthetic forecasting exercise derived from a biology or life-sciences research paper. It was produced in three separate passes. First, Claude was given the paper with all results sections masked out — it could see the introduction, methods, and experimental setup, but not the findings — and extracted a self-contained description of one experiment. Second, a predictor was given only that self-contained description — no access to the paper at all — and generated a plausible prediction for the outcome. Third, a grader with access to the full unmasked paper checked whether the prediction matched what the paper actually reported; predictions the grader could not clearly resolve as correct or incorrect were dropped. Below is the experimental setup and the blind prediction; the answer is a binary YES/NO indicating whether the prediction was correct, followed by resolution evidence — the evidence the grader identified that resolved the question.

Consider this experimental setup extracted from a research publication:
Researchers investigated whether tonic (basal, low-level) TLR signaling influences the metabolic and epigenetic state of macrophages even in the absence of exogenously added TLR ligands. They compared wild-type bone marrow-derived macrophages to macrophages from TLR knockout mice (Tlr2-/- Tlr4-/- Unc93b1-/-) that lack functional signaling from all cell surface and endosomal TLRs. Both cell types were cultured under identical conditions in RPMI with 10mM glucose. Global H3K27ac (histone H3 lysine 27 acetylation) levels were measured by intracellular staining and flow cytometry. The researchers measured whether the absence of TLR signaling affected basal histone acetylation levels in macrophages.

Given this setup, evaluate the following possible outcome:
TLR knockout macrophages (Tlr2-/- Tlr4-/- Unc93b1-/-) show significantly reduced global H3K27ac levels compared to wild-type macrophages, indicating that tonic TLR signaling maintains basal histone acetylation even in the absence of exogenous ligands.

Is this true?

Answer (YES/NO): YES